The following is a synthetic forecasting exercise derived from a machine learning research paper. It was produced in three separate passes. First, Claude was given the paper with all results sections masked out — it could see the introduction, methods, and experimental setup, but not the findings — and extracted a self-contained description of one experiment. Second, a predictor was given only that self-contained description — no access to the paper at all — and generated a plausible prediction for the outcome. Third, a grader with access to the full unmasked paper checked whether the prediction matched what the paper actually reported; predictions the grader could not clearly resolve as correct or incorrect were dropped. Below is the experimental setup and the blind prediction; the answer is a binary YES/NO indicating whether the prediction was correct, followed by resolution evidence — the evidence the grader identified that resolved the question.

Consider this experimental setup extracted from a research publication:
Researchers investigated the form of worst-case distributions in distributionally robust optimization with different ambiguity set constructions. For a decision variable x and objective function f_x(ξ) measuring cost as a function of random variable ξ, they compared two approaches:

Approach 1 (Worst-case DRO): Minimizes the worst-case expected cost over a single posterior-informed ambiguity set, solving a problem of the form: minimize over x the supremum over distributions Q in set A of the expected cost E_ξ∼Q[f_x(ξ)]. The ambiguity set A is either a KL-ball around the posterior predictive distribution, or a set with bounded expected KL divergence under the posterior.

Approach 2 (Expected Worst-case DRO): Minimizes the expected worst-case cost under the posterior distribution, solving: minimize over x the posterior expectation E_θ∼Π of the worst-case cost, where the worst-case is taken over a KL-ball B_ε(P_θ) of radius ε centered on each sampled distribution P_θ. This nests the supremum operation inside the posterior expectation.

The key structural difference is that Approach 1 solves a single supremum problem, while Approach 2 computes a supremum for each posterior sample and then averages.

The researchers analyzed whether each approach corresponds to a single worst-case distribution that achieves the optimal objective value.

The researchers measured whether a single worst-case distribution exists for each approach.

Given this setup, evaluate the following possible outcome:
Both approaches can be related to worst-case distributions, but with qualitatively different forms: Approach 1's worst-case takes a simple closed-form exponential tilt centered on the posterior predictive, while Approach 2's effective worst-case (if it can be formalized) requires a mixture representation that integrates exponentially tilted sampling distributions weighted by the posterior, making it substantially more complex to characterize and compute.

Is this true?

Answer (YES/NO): NO